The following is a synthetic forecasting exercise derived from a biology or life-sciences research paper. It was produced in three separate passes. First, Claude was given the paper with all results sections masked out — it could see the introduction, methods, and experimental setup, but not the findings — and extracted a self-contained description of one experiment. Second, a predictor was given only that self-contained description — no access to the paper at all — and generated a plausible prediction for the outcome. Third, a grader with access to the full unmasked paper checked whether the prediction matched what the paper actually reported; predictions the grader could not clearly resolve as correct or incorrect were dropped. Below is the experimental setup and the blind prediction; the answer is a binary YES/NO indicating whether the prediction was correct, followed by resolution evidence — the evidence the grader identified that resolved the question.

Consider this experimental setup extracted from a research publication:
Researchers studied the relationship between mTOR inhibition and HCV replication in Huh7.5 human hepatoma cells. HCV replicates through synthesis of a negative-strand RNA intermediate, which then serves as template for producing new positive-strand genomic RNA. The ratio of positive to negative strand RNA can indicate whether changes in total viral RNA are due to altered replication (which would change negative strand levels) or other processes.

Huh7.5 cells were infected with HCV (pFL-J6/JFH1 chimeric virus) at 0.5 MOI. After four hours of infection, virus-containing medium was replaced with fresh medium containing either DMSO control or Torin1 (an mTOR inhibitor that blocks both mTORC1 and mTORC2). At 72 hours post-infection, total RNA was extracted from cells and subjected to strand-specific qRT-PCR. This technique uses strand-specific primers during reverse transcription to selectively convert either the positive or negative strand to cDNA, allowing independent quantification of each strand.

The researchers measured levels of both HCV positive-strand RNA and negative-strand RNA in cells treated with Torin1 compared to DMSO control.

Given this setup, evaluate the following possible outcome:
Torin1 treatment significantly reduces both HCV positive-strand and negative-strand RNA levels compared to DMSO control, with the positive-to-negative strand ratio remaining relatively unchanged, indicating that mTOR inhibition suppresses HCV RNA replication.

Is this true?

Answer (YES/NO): NO